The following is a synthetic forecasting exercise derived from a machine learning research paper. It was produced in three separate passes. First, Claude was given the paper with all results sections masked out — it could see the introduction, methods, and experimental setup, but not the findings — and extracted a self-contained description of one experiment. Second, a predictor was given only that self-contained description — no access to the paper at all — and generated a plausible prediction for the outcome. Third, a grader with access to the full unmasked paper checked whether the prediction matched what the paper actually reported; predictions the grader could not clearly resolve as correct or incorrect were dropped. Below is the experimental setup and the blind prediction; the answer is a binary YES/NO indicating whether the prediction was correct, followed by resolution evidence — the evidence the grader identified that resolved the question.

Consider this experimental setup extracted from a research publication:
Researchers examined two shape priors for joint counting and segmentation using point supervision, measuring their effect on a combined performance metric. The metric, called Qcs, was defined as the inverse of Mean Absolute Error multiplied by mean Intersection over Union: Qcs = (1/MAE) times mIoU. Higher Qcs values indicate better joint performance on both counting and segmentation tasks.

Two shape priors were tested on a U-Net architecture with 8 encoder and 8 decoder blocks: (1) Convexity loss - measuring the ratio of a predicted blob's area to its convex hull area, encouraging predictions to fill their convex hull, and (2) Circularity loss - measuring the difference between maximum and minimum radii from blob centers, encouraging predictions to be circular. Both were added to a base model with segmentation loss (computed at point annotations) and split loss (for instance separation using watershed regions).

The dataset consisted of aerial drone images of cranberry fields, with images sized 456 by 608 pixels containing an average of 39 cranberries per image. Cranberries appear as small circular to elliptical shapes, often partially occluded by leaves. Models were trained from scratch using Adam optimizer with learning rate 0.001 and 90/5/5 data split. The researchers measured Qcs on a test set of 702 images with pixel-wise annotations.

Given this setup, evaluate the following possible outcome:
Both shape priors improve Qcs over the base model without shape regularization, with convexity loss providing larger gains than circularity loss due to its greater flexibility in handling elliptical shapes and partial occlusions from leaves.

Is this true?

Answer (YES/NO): NO